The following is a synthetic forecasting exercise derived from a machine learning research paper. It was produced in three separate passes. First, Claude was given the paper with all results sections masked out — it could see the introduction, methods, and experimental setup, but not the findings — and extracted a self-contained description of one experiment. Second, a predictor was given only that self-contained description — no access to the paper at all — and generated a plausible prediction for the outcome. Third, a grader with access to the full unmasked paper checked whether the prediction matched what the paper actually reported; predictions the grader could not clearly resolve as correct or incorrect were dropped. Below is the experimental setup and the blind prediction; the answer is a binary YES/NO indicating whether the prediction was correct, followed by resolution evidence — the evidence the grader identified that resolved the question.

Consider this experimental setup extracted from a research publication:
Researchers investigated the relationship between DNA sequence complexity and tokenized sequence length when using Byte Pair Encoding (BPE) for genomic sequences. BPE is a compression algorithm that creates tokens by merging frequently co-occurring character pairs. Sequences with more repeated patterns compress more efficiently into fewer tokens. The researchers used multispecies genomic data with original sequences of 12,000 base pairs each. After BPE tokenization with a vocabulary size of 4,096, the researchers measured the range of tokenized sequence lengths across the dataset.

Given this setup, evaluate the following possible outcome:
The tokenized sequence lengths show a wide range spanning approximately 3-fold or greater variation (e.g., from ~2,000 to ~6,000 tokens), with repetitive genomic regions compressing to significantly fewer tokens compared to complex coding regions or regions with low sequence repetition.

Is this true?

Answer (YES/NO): NO